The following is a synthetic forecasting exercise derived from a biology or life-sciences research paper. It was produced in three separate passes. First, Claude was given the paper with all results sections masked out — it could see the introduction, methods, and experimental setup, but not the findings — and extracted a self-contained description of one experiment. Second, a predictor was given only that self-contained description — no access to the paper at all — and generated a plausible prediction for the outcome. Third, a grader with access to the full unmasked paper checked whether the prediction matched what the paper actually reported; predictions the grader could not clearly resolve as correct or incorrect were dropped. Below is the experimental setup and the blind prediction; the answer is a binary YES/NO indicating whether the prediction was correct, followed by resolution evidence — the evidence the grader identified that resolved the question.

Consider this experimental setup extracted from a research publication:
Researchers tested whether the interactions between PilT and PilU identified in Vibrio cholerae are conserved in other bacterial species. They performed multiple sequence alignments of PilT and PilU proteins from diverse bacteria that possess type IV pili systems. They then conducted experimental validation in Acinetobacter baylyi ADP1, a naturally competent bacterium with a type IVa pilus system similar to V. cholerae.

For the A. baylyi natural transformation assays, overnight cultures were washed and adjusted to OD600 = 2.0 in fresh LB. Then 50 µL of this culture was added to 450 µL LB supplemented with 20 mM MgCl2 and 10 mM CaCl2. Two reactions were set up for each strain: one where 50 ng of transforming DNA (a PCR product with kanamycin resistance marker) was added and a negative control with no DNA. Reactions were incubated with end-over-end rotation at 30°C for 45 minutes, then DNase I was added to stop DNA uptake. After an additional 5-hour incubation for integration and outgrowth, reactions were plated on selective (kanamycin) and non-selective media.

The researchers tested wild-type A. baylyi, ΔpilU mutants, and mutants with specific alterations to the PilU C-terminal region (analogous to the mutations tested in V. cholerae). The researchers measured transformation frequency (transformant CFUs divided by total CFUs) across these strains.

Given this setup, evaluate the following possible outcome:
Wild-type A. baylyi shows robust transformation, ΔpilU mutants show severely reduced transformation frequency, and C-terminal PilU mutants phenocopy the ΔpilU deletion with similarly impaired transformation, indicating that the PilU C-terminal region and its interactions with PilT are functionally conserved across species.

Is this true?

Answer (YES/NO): YES